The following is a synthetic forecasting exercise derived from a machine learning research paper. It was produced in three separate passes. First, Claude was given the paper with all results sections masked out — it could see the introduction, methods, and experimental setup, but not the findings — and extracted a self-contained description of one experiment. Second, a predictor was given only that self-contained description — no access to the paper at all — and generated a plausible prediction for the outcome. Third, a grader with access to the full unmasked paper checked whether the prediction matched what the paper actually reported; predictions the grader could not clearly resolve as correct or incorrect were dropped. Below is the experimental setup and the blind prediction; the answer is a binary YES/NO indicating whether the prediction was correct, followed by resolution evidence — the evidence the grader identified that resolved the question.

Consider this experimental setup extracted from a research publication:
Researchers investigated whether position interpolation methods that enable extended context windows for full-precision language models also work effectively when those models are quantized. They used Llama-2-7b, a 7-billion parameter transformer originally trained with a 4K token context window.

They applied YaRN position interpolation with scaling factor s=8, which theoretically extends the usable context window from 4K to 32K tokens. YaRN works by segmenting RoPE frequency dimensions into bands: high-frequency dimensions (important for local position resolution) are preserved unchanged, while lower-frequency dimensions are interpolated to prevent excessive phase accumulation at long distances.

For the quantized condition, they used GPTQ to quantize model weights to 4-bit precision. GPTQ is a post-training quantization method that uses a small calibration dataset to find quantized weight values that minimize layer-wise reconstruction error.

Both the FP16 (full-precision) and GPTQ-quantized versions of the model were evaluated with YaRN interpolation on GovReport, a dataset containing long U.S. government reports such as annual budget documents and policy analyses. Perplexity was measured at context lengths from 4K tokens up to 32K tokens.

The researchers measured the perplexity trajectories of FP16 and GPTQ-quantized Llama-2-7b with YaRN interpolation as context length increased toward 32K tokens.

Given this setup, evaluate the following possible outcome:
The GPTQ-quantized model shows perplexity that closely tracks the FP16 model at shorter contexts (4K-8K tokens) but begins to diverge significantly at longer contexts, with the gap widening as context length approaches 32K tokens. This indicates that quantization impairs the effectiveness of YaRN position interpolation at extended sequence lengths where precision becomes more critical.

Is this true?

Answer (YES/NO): YES